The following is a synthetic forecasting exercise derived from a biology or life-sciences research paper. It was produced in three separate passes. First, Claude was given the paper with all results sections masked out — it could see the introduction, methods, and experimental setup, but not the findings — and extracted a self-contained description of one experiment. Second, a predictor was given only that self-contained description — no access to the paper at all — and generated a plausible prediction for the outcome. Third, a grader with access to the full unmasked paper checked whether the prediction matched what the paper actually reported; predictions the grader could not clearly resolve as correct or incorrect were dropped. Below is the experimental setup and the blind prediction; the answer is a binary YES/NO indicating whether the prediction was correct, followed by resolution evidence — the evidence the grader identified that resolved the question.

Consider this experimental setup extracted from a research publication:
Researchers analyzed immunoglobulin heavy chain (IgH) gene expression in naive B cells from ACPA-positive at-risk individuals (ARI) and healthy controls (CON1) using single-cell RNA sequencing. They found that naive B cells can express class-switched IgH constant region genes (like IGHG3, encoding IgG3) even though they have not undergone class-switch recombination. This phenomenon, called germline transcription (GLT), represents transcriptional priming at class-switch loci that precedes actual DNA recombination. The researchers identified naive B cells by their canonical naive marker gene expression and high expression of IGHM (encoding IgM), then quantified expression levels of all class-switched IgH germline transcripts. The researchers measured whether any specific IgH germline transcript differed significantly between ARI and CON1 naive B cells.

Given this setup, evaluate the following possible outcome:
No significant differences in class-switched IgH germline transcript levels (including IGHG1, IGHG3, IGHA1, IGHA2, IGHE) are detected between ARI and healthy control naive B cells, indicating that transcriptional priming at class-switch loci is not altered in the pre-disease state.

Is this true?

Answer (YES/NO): NO